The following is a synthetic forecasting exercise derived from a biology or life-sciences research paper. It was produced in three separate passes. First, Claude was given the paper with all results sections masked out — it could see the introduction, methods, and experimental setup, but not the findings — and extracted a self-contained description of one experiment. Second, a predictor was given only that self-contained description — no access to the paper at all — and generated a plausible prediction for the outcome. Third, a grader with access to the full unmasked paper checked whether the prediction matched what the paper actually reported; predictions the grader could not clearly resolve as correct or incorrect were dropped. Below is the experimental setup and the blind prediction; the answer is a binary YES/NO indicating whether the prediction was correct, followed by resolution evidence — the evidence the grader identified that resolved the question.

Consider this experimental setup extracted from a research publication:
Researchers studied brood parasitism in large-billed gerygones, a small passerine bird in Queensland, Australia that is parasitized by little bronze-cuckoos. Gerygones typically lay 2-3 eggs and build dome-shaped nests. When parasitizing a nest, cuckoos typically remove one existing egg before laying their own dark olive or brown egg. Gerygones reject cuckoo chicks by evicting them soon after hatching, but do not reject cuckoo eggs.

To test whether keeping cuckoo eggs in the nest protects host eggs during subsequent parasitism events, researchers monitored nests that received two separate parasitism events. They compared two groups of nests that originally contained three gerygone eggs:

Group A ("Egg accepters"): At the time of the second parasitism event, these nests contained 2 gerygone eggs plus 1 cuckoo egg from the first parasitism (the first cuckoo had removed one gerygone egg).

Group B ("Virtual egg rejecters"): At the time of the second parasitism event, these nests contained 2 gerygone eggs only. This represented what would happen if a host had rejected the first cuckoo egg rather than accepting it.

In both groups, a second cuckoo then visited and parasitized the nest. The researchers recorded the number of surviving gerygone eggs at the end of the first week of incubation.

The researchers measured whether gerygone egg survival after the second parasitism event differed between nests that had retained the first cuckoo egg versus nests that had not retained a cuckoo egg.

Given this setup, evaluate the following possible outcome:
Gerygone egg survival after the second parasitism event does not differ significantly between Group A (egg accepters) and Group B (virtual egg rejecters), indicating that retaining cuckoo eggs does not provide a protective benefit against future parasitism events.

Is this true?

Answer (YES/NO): NO